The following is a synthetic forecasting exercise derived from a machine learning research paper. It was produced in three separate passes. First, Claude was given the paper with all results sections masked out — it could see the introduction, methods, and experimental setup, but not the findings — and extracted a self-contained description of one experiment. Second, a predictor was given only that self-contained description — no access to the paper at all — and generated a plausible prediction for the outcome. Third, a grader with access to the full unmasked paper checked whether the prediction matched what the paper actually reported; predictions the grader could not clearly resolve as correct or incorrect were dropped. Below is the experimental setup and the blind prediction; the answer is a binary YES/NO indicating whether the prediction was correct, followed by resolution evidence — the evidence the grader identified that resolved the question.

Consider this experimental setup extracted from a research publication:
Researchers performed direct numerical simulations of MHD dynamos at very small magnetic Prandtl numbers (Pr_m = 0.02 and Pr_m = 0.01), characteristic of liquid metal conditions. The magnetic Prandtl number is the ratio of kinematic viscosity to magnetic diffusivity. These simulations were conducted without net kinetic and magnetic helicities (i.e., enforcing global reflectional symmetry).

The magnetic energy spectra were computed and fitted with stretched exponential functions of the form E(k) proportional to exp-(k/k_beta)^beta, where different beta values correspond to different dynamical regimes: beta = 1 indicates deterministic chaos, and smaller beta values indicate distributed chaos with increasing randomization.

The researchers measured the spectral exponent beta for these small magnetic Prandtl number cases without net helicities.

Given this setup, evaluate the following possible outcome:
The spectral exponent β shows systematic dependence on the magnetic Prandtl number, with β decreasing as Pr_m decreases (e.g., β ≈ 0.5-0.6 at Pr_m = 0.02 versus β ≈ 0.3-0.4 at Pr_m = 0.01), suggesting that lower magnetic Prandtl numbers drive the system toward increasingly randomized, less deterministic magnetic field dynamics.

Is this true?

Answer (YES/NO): NO